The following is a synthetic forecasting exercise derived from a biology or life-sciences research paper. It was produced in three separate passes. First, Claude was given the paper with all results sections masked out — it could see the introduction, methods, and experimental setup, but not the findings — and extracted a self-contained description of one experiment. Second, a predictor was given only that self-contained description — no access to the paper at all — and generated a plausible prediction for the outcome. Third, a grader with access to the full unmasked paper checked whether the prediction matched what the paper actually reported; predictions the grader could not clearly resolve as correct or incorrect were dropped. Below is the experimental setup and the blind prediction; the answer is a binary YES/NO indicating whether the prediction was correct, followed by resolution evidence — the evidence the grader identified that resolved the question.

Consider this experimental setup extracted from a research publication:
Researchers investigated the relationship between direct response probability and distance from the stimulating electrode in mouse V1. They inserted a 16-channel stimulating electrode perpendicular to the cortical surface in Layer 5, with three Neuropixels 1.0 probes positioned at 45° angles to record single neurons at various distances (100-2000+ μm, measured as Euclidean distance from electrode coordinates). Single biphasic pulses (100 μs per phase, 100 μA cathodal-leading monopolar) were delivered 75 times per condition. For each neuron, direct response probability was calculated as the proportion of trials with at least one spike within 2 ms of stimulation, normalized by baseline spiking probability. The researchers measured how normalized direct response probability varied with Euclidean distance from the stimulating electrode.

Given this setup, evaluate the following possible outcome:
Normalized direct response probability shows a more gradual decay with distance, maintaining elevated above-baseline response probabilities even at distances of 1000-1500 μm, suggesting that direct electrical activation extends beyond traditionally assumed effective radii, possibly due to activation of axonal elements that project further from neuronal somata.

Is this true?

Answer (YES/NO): NO